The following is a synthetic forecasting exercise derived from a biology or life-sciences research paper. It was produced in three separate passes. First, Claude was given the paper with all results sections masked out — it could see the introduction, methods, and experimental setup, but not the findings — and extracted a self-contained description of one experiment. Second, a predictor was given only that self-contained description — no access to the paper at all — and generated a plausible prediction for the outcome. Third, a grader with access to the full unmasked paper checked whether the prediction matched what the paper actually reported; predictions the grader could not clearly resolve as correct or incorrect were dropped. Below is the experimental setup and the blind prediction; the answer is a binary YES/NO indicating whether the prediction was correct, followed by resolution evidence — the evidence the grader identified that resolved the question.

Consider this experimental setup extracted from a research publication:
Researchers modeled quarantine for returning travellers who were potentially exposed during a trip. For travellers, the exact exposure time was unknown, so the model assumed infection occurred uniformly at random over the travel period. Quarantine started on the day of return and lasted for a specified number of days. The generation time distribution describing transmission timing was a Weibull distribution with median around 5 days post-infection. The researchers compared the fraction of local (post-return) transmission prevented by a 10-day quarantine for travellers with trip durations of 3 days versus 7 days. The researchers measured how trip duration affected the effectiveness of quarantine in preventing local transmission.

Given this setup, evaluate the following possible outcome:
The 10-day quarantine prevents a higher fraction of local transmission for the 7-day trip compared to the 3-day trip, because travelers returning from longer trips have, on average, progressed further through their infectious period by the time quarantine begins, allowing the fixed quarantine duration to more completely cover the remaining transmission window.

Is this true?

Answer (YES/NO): YES